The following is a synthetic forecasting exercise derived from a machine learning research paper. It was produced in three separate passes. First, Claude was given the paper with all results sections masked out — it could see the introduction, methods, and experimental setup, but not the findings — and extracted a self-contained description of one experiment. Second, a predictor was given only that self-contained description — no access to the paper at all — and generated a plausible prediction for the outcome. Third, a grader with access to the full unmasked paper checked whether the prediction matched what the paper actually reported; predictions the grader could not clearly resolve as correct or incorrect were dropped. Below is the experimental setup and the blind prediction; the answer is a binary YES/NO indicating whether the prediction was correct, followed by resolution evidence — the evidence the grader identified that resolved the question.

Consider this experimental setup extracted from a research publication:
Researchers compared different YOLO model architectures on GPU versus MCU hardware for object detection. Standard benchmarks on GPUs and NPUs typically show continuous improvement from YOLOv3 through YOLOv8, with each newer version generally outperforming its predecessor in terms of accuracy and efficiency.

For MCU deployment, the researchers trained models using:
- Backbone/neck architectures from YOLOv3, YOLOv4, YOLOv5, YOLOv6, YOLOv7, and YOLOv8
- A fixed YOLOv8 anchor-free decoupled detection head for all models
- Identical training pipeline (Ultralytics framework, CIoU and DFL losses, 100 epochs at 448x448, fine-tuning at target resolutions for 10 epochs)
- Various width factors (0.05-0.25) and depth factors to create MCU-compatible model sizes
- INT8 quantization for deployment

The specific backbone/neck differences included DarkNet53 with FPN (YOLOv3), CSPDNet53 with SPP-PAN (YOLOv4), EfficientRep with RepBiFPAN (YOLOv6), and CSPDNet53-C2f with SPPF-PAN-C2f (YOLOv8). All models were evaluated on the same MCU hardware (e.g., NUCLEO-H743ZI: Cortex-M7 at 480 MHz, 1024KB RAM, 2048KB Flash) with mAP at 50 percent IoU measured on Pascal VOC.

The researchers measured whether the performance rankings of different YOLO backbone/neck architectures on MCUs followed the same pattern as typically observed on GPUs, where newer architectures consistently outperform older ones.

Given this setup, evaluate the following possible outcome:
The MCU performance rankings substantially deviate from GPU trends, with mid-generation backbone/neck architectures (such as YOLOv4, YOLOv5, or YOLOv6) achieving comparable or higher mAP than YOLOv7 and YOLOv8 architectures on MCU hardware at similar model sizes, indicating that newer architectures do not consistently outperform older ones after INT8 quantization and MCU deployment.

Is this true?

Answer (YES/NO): NO